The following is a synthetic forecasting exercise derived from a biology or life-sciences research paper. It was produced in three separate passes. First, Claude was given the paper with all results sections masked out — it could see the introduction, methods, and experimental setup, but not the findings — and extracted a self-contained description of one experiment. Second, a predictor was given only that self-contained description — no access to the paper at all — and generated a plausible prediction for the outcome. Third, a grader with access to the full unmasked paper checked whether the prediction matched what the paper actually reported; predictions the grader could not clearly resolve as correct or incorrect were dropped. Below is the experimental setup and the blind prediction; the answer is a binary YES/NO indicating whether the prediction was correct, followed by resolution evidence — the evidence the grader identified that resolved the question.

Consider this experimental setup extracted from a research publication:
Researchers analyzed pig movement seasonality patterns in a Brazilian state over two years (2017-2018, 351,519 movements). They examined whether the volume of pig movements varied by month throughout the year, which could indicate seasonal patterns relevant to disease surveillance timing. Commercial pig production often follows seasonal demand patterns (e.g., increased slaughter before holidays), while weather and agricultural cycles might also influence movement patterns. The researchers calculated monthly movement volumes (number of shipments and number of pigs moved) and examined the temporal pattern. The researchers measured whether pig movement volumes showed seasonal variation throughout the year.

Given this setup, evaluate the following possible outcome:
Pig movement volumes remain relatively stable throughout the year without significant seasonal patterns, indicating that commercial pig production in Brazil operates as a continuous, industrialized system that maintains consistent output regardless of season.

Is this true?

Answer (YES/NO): NO